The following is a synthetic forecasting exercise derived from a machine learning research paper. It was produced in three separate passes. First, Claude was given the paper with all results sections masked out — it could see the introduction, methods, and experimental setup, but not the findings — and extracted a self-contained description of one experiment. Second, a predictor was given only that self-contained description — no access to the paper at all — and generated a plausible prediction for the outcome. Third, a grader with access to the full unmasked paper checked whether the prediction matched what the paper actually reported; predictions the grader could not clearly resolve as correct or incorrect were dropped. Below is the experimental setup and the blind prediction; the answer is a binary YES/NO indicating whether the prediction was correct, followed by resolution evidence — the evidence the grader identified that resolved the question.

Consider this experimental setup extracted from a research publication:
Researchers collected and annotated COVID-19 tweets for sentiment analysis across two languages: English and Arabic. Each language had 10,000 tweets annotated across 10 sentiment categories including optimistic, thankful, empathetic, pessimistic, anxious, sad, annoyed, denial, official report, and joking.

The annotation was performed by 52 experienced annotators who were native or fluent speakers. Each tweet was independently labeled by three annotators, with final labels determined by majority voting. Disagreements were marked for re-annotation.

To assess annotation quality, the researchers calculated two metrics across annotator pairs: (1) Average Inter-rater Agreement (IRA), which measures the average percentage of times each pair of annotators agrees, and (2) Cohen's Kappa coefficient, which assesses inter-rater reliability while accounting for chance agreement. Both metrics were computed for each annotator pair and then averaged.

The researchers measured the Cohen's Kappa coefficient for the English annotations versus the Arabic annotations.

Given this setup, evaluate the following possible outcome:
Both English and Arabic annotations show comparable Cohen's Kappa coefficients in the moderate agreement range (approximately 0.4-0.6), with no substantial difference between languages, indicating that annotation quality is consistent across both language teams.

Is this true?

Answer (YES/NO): NO